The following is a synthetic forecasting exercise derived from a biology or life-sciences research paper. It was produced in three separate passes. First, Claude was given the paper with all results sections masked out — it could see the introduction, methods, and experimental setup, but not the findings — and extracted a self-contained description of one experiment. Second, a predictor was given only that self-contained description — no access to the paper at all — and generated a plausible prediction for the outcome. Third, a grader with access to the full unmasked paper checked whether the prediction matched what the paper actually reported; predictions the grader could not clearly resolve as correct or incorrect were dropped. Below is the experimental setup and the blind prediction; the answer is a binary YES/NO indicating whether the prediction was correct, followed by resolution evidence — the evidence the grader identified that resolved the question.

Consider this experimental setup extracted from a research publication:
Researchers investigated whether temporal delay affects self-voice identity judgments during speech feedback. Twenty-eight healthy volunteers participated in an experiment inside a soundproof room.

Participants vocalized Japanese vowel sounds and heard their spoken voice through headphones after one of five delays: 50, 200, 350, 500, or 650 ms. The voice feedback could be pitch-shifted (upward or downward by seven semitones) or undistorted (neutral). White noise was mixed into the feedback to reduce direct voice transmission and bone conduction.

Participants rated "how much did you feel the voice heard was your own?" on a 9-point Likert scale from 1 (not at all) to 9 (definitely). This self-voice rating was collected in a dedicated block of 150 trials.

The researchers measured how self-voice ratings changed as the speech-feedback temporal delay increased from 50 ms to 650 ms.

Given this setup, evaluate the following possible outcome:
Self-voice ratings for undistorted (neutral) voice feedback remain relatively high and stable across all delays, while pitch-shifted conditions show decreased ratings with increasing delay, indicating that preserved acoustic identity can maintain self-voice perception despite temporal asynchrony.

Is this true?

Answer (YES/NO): NO